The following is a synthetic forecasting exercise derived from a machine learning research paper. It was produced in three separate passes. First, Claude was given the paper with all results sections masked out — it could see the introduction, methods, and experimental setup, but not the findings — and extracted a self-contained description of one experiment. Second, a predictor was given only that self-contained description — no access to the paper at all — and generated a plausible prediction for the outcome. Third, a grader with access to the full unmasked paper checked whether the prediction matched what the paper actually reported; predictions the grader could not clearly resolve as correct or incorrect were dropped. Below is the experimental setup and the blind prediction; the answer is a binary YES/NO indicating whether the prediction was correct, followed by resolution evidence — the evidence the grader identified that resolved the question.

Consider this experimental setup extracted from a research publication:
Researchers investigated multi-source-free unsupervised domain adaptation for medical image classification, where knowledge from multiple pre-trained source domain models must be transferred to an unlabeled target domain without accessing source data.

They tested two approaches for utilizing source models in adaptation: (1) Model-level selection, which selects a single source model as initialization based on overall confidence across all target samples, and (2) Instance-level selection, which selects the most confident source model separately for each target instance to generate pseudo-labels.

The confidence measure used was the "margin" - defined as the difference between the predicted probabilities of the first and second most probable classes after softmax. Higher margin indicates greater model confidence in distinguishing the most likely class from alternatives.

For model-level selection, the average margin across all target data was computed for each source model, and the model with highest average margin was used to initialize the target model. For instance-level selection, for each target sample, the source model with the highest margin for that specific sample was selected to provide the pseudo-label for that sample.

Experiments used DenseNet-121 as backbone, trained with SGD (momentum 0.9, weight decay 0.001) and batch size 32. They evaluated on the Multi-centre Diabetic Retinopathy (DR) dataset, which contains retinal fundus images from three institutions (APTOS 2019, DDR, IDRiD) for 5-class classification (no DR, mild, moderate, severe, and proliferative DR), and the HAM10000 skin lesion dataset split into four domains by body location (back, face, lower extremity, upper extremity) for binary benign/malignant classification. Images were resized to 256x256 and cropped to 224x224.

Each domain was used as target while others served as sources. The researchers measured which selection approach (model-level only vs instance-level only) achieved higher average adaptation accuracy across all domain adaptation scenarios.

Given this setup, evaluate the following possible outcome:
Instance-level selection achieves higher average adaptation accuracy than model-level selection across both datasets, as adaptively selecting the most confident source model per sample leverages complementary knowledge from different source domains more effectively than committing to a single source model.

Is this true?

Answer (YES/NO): YES